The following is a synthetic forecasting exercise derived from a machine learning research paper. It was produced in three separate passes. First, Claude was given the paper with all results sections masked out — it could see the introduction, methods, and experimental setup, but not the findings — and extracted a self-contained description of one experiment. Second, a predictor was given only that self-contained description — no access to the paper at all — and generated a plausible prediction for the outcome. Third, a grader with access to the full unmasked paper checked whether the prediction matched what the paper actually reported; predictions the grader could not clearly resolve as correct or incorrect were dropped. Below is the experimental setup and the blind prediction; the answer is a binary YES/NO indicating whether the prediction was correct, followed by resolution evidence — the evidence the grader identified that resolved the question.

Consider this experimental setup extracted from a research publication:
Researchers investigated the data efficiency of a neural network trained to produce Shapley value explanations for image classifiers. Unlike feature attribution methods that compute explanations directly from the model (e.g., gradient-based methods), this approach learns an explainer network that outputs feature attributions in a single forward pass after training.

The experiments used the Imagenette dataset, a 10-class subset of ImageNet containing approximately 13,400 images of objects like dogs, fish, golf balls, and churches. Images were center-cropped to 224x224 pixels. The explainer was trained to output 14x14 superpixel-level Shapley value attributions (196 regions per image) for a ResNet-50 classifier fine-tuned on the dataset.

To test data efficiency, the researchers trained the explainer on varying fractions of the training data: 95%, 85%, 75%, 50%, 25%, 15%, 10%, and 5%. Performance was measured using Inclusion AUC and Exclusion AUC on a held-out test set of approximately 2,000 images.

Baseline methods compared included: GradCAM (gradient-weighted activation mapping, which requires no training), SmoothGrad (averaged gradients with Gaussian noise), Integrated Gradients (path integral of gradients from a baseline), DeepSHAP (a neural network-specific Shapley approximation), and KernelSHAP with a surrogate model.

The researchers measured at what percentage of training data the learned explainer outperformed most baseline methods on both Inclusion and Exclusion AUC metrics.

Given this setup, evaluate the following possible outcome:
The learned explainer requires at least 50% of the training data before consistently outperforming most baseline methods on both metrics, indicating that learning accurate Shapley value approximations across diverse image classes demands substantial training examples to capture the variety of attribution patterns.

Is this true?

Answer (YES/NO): NO